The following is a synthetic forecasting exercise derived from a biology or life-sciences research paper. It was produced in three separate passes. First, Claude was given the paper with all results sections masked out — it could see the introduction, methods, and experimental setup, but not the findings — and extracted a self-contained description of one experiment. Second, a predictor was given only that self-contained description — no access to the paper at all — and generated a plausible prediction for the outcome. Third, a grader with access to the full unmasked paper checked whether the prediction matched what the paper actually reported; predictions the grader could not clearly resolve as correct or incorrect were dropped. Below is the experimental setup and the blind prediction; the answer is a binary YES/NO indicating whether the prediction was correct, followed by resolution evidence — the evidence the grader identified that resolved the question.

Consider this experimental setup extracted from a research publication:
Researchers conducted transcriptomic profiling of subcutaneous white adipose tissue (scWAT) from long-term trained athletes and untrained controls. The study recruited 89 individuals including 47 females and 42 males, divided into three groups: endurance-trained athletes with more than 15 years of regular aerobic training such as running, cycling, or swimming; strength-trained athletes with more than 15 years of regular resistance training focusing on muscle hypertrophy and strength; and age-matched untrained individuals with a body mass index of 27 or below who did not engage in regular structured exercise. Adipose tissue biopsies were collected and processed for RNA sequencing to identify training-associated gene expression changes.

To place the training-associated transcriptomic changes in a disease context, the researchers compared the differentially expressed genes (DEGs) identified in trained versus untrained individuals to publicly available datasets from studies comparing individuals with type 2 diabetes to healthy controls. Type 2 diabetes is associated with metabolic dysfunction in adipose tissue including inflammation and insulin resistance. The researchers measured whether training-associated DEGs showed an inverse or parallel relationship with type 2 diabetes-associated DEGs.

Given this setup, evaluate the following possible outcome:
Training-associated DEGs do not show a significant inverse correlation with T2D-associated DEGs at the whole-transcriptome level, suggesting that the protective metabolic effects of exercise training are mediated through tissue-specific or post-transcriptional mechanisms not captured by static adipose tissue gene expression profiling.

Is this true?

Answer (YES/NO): NO